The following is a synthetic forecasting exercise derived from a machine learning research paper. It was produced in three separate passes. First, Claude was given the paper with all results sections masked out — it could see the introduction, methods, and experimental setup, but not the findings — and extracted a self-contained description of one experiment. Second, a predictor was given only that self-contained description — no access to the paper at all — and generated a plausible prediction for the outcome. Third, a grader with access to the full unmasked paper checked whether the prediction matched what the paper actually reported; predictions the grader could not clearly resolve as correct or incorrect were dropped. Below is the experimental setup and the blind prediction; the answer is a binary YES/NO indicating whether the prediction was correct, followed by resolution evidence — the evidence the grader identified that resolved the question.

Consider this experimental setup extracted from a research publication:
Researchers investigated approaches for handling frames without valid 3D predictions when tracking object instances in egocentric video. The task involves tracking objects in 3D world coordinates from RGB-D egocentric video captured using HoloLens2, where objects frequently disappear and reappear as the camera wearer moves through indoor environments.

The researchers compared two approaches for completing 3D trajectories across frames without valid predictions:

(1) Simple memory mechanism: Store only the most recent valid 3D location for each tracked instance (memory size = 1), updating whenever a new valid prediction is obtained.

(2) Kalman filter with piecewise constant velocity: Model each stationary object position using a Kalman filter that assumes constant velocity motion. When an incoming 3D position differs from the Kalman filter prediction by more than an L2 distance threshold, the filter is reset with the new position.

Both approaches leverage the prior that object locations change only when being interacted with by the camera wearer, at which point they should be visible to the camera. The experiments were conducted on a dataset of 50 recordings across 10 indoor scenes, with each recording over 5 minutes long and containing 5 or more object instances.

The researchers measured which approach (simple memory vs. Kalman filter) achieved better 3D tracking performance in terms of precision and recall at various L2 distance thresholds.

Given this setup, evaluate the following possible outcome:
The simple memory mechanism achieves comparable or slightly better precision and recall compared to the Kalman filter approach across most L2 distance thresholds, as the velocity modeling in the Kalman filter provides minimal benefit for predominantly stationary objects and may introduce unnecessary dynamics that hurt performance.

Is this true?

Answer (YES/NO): NO